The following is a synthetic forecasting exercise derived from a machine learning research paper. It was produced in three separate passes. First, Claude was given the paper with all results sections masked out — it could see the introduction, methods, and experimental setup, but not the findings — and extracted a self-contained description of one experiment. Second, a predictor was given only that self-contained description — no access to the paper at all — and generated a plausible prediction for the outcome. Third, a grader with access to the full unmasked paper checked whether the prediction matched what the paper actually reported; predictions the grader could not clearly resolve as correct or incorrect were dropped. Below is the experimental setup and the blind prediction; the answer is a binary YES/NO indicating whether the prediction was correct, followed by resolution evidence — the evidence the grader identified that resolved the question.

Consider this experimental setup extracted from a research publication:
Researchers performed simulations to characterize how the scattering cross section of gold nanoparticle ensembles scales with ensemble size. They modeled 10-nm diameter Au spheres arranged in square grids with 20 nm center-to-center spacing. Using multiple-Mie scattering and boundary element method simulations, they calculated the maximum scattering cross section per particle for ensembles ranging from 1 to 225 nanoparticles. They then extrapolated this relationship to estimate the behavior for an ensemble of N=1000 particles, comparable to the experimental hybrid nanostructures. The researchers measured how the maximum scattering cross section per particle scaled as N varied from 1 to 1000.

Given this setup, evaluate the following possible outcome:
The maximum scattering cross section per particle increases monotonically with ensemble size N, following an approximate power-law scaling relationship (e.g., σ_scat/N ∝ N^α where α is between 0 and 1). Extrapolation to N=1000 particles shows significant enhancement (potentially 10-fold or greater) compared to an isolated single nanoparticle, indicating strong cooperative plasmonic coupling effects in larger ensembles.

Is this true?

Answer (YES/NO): YES